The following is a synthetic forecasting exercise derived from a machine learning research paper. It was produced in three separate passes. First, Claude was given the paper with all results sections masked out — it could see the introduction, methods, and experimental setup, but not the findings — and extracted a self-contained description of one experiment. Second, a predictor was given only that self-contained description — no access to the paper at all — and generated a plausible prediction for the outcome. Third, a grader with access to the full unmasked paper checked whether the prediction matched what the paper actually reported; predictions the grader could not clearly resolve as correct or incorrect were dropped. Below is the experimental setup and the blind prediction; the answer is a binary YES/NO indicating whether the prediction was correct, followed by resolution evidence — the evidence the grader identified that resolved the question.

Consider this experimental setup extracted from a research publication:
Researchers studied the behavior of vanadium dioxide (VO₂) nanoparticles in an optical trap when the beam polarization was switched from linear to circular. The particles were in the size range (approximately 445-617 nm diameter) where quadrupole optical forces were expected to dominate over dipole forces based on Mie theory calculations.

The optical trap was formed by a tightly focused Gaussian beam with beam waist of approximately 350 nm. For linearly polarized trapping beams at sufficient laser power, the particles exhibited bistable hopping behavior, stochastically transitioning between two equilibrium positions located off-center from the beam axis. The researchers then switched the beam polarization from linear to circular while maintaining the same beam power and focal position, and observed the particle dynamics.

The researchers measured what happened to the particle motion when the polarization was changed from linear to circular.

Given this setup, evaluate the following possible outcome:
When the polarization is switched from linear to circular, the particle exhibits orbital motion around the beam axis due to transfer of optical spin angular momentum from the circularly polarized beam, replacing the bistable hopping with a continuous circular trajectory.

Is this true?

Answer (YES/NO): YES